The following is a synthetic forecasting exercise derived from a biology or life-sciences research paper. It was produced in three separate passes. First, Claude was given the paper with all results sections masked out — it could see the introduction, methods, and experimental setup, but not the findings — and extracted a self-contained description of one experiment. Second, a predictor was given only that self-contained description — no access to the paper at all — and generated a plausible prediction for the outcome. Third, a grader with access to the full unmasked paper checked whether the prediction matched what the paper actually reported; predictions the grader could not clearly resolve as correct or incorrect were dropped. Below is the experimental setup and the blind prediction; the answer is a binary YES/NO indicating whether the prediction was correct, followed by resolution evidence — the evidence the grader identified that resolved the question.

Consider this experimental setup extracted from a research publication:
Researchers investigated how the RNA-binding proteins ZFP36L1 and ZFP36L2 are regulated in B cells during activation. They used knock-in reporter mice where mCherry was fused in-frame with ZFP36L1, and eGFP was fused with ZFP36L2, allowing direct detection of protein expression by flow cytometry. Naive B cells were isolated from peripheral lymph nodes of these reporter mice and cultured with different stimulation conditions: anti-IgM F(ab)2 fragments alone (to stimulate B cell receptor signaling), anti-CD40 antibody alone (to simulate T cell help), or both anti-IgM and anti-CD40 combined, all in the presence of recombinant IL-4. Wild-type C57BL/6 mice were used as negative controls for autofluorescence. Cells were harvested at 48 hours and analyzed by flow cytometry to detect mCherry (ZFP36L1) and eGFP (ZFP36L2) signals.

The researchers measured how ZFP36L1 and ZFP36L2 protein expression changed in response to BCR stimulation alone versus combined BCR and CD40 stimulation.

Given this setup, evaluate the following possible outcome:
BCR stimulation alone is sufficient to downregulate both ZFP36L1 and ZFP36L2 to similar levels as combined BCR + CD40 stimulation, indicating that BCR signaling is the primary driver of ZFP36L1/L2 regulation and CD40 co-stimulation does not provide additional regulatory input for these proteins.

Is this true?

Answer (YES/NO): NO